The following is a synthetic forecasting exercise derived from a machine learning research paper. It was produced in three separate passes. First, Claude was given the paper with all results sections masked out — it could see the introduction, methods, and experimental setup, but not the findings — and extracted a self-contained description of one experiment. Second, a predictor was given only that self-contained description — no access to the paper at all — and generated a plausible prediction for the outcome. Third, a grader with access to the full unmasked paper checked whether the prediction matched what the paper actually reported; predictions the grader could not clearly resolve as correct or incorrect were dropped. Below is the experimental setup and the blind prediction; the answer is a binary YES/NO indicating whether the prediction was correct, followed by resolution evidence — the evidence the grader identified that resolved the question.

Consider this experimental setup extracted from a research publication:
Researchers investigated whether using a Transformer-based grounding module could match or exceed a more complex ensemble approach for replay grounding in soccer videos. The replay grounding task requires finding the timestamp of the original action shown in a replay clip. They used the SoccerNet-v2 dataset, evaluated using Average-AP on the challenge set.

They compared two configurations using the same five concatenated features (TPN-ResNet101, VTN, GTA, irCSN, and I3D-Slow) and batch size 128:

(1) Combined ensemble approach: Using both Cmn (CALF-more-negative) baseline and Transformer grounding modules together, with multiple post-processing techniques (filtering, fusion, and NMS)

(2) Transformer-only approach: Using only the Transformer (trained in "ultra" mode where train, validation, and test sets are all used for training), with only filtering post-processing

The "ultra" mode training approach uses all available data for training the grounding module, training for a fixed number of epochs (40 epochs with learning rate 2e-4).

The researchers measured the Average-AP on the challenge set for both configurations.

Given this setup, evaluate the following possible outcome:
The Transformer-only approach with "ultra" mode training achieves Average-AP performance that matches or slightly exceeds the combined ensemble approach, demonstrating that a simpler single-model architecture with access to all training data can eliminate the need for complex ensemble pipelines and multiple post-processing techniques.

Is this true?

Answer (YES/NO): YES